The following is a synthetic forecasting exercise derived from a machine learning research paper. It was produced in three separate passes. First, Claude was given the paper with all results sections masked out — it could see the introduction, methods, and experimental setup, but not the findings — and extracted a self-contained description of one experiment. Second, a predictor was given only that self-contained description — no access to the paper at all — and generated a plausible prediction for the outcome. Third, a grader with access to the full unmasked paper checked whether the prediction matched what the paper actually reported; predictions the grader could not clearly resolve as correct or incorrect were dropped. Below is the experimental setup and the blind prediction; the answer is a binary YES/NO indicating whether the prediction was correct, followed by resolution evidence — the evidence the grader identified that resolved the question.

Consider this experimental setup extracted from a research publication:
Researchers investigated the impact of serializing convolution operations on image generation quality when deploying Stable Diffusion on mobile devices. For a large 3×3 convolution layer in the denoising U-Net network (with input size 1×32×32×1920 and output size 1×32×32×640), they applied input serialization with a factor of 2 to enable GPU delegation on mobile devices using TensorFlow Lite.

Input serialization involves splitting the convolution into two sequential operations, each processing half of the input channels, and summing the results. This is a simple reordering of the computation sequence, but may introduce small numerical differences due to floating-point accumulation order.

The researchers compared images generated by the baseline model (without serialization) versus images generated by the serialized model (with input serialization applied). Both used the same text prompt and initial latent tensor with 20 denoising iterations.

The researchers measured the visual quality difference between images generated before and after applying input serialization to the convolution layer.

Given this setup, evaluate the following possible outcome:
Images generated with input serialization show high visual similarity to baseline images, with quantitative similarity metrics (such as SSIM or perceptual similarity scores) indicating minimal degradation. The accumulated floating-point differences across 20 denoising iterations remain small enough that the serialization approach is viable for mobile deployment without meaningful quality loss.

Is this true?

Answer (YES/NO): NO